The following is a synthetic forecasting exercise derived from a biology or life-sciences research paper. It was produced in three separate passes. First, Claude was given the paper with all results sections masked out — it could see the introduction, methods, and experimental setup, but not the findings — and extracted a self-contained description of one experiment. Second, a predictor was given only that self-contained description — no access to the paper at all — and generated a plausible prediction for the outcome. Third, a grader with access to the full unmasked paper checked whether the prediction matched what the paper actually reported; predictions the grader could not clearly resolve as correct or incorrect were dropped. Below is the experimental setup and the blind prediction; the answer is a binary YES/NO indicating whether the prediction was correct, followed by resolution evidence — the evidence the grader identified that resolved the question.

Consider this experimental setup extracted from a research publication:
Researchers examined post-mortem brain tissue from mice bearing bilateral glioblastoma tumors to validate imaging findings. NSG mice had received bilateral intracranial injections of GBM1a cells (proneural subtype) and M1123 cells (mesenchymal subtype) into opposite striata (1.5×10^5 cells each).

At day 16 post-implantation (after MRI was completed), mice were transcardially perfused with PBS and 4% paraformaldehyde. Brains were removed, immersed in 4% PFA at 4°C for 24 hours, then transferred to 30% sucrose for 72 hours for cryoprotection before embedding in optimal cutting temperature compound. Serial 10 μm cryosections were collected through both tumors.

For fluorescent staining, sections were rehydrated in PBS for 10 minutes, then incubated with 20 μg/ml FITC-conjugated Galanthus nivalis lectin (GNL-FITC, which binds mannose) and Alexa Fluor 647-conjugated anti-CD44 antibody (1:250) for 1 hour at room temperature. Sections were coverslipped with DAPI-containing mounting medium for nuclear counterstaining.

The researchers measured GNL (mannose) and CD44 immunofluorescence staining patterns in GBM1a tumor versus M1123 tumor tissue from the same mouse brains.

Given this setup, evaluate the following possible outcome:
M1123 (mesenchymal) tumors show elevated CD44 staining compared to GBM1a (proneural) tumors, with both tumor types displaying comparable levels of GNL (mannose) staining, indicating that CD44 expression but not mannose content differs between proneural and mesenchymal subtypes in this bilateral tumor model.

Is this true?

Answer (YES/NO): NO